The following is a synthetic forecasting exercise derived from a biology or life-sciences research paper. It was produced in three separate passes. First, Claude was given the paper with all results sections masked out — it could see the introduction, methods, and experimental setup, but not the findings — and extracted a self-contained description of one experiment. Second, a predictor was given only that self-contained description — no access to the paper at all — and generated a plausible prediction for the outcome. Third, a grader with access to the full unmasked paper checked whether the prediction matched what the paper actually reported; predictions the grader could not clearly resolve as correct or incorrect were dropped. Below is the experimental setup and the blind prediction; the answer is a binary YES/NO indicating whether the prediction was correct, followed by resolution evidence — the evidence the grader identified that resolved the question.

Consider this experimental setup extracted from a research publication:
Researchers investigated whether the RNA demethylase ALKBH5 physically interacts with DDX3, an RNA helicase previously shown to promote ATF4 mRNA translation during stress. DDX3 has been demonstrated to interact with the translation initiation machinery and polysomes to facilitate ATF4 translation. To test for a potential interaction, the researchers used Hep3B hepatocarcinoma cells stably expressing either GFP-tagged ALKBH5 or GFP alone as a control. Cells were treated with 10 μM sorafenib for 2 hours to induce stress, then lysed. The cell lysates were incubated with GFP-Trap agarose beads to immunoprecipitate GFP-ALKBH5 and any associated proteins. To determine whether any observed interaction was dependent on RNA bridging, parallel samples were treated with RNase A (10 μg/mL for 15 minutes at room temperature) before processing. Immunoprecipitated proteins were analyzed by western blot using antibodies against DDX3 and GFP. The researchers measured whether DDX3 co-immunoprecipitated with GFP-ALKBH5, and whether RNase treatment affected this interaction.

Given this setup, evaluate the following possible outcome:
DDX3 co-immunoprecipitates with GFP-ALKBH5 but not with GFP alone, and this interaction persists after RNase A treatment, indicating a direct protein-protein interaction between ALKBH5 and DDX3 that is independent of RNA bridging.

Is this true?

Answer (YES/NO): YES